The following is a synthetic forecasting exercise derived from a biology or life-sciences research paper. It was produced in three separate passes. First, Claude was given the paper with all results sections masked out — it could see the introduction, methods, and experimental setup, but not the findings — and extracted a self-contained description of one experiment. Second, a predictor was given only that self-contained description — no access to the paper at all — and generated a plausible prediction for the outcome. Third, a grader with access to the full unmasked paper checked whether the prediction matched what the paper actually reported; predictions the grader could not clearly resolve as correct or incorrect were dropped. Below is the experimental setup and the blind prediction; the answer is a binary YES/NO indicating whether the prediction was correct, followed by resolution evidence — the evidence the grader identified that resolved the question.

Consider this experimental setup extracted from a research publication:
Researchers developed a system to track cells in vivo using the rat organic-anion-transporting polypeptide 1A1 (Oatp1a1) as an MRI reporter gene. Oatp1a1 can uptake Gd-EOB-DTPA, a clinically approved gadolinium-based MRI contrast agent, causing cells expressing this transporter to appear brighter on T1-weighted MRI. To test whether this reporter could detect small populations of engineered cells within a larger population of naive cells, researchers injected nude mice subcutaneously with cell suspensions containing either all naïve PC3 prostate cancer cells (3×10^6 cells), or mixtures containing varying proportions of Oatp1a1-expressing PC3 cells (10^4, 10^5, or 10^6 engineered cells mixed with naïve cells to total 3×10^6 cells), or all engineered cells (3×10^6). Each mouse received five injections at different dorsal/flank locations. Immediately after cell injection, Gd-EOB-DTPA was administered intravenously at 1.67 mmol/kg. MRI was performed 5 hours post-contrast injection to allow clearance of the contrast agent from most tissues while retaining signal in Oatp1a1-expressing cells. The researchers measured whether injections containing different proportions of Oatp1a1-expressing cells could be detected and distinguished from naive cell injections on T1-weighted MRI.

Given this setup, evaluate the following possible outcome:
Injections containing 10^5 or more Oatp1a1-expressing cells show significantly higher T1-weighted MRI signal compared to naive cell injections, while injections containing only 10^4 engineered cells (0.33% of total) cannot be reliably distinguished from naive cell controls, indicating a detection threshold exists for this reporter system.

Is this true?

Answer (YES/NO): NO